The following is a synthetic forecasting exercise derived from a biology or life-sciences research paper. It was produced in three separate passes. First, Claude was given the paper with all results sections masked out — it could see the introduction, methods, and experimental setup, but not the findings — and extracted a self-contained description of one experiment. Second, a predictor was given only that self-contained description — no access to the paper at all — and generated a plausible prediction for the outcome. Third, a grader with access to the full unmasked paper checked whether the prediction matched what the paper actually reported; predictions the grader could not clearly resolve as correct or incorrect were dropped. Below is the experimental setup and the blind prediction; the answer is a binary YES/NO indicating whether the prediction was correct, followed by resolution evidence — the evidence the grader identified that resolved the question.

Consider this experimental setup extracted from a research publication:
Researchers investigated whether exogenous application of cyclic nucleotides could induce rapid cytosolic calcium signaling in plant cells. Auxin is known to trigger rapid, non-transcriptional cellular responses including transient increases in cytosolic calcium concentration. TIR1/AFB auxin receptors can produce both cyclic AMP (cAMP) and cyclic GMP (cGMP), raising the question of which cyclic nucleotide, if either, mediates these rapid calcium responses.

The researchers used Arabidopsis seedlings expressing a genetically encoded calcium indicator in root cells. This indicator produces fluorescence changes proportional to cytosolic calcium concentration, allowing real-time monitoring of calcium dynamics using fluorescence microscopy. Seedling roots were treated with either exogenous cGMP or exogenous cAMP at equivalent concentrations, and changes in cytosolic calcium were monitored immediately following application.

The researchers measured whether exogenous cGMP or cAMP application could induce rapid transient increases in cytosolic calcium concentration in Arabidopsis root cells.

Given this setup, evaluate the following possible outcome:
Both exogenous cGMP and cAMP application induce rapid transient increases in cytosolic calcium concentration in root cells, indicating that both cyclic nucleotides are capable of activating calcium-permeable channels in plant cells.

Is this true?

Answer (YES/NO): NO